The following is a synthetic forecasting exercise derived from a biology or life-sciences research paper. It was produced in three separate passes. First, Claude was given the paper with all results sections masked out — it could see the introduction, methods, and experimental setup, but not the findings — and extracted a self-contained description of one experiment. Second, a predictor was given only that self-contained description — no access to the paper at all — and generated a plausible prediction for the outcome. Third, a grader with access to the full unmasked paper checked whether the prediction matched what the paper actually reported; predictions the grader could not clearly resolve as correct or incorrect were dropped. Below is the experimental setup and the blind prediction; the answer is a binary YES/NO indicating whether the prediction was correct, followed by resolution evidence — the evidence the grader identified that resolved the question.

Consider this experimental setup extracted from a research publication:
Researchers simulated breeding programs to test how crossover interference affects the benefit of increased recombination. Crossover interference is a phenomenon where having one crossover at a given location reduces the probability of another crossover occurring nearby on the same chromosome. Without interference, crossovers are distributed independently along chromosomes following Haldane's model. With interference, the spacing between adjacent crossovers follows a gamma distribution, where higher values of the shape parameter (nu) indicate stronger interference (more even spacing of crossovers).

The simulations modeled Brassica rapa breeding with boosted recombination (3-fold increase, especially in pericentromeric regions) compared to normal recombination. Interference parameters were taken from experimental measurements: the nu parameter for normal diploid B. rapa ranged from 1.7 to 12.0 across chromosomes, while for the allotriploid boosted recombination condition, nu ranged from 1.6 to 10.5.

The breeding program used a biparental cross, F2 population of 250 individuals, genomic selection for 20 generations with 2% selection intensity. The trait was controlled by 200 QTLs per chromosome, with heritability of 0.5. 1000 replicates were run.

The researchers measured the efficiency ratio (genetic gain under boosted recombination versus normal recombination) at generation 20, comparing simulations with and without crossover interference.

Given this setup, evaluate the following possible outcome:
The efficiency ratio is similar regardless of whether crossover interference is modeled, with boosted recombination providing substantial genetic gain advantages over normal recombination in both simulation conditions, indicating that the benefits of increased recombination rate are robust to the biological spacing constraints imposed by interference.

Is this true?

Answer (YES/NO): YES